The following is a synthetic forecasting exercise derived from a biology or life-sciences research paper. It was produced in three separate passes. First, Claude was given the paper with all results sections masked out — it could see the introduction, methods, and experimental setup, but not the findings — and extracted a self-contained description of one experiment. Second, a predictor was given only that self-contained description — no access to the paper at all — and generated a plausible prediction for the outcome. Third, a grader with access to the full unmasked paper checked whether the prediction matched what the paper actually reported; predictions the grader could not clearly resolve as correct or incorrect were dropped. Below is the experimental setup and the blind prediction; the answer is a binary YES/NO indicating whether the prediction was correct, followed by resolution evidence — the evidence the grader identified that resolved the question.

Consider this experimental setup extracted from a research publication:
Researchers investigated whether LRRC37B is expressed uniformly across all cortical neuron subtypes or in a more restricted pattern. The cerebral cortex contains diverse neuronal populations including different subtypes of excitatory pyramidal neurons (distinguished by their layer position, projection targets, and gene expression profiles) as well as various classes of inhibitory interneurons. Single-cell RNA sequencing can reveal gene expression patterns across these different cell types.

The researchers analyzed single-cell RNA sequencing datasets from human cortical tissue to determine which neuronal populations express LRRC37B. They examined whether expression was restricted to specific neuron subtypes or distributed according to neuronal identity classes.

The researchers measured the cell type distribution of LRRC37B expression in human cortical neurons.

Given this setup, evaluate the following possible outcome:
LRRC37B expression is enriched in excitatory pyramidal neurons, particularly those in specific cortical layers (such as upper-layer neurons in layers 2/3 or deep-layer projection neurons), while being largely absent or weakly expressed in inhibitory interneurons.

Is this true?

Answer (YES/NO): NO